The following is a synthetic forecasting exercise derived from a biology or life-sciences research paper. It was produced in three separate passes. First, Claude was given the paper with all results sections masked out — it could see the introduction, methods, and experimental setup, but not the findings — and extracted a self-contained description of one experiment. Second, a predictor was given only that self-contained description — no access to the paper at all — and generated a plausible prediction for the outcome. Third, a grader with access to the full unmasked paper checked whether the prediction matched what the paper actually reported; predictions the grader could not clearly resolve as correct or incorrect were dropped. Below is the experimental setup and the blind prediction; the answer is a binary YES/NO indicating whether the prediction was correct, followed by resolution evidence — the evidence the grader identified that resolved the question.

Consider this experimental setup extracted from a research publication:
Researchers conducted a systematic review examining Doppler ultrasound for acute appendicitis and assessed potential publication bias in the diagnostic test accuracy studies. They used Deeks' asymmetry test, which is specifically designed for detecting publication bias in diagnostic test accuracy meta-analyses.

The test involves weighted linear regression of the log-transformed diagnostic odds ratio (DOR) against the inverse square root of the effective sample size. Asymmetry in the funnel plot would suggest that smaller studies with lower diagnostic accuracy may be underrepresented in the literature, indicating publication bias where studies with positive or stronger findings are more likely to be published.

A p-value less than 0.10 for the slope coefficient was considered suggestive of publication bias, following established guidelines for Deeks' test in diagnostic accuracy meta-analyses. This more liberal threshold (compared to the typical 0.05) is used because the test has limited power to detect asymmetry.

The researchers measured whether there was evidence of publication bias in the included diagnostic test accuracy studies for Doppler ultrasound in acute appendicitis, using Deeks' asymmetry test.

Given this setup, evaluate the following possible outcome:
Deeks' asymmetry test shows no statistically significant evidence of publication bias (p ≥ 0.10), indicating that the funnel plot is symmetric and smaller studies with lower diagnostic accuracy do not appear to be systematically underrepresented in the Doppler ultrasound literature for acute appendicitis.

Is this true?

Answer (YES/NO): NO